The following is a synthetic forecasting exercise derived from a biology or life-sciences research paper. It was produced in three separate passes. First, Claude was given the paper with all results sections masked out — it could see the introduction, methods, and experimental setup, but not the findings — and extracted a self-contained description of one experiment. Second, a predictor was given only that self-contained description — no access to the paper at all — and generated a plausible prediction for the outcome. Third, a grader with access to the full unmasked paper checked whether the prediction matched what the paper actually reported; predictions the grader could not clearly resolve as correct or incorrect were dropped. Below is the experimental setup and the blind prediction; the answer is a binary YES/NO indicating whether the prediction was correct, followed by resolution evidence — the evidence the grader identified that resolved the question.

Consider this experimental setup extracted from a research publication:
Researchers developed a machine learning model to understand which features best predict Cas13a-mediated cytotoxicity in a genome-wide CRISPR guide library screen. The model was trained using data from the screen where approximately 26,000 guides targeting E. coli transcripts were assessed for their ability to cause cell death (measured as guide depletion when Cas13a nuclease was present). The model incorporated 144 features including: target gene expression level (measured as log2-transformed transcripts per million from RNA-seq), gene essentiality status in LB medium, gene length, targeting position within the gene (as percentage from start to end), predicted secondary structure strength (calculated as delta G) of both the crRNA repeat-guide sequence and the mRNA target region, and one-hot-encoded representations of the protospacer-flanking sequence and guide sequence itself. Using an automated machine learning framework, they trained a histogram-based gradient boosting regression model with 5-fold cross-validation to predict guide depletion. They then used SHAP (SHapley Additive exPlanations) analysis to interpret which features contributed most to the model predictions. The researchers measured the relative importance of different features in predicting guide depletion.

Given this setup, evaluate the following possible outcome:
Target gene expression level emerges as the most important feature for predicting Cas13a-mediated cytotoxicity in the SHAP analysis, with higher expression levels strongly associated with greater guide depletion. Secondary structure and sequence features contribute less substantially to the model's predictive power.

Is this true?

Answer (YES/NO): YES